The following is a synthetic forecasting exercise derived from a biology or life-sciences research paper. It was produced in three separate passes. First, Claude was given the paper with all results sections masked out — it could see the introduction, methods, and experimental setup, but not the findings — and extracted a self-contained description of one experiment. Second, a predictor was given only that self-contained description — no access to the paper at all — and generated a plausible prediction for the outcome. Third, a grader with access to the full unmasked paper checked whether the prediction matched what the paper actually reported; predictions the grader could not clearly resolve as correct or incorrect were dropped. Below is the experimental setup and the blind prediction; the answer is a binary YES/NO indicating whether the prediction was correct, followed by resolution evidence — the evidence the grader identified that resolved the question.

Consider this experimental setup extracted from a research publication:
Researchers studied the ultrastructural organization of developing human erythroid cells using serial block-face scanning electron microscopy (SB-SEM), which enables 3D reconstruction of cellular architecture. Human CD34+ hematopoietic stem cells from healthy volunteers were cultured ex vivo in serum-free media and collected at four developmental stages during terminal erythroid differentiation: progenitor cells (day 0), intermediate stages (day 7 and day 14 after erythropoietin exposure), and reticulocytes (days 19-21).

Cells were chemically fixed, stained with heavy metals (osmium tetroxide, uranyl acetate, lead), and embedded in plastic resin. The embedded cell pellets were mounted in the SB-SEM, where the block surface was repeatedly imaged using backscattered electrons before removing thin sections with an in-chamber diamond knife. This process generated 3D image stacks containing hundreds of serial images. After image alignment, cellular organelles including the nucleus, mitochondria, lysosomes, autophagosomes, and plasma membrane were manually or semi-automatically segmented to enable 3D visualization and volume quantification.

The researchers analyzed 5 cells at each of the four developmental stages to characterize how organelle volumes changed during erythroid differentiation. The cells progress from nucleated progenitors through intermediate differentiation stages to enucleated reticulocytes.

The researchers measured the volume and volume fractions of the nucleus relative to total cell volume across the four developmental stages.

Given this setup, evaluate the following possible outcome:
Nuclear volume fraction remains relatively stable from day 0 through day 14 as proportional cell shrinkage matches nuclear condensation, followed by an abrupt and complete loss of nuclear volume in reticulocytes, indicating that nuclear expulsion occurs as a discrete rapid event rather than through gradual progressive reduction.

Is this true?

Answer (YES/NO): NO